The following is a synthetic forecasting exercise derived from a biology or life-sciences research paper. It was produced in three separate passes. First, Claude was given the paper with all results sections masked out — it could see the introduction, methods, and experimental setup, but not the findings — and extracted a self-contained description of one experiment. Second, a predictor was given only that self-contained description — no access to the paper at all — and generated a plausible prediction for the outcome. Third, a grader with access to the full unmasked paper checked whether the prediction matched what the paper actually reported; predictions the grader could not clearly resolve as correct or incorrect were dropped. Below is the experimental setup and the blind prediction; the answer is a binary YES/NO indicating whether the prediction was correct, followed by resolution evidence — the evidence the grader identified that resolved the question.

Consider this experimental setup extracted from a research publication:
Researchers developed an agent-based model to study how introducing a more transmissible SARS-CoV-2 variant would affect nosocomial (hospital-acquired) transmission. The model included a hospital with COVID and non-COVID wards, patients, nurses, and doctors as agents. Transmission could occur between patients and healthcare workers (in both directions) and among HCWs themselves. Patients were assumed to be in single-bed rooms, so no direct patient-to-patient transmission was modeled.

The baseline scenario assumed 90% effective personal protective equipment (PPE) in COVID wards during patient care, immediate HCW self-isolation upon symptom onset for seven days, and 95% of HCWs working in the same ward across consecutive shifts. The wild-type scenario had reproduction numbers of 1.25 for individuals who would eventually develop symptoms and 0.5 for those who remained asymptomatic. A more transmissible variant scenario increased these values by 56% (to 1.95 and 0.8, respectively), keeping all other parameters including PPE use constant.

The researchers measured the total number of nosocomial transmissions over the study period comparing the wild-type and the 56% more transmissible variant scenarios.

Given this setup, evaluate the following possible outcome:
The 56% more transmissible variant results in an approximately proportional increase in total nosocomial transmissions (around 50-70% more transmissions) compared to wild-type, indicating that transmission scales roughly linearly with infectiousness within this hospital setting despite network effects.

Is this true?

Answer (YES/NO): NO